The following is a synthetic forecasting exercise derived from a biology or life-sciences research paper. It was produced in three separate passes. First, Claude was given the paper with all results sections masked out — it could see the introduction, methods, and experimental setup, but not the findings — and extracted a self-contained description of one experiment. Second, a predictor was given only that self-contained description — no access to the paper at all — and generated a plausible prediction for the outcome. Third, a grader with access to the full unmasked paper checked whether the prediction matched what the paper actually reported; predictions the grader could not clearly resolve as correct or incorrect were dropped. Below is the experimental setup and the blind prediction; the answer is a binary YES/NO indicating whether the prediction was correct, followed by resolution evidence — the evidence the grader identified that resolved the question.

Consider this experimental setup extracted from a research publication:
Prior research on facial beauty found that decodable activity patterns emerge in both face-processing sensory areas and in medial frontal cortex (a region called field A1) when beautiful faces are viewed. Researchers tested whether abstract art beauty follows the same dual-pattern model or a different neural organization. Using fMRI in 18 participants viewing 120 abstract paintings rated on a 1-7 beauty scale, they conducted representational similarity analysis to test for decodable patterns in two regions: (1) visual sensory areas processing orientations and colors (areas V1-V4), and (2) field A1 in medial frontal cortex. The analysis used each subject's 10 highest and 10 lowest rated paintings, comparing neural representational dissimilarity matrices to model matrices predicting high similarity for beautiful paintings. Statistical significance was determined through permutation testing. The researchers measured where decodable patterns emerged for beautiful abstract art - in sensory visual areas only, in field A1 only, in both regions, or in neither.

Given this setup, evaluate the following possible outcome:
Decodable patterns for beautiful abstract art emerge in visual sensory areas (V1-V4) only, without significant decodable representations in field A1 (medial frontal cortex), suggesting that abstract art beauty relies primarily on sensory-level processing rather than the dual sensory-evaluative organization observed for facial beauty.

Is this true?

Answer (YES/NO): YES